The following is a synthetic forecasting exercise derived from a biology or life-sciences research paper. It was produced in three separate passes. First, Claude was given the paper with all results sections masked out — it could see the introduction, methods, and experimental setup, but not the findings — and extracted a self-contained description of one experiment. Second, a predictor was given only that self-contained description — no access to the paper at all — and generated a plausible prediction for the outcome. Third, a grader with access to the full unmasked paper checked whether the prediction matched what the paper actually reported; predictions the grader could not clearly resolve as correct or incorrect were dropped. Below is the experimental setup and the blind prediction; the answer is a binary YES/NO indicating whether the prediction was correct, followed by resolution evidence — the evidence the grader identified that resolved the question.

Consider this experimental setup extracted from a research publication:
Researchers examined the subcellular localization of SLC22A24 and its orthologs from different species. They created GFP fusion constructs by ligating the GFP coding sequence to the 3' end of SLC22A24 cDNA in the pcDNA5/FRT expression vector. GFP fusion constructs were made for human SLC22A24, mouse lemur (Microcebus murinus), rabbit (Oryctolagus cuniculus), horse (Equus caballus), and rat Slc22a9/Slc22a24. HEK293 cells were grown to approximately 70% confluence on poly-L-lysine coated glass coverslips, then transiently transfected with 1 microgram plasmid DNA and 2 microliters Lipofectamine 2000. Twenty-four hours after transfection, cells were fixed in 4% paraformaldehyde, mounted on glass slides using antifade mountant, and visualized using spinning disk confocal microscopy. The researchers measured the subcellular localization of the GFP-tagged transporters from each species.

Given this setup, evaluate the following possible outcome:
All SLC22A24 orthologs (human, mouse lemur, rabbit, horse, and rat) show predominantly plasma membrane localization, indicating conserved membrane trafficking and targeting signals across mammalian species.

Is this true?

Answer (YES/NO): NO